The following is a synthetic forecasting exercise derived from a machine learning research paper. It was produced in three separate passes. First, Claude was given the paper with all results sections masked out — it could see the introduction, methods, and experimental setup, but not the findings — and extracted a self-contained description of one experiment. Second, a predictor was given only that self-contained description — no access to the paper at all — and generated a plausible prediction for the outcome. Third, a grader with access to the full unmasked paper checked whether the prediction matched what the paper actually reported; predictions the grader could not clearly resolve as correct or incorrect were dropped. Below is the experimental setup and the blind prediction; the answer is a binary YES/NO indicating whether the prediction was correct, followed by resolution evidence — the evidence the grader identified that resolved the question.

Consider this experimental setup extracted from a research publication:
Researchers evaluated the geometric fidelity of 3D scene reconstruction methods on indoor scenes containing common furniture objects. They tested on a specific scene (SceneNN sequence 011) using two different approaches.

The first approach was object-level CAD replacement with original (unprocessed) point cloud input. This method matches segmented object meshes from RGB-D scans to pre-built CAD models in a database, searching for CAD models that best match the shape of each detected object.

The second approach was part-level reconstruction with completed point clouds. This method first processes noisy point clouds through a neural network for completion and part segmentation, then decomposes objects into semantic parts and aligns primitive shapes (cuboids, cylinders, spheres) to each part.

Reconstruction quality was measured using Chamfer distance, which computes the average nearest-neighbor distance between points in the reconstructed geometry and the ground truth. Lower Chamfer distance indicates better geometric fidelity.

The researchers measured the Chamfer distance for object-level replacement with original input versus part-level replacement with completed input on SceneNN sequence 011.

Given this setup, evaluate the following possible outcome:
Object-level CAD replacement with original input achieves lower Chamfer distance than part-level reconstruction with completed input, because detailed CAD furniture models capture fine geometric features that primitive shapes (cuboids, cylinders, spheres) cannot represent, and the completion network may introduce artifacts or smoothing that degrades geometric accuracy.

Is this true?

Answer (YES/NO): YES